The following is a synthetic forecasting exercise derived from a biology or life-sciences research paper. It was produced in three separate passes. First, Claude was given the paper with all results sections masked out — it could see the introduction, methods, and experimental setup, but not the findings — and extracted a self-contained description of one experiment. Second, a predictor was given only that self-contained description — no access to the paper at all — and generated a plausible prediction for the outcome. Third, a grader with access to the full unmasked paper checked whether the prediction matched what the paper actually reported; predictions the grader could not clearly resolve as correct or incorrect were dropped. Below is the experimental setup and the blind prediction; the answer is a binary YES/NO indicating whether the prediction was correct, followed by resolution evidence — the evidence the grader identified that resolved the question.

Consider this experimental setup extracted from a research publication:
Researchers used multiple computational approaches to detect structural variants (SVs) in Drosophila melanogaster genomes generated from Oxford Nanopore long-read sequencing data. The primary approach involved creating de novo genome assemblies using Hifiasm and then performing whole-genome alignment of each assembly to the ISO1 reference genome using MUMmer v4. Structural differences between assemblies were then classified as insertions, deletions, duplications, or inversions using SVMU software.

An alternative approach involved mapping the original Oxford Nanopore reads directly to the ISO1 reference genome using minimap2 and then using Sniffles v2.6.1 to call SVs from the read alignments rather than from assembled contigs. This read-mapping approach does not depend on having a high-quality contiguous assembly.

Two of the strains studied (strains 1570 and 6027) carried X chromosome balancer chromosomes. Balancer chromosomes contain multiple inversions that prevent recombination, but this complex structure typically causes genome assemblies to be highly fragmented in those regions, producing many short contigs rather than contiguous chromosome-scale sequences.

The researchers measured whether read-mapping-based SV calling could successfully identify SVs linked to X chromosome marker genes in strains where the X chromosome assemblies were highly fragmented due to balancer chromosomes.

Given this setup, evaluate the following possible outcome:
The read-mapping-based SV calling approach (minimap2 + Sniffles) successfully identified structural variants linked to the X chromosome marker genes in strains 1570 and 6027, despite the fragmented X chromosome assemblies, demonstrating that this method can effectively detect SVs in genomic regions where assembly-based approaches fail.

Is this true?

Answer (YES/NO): YES